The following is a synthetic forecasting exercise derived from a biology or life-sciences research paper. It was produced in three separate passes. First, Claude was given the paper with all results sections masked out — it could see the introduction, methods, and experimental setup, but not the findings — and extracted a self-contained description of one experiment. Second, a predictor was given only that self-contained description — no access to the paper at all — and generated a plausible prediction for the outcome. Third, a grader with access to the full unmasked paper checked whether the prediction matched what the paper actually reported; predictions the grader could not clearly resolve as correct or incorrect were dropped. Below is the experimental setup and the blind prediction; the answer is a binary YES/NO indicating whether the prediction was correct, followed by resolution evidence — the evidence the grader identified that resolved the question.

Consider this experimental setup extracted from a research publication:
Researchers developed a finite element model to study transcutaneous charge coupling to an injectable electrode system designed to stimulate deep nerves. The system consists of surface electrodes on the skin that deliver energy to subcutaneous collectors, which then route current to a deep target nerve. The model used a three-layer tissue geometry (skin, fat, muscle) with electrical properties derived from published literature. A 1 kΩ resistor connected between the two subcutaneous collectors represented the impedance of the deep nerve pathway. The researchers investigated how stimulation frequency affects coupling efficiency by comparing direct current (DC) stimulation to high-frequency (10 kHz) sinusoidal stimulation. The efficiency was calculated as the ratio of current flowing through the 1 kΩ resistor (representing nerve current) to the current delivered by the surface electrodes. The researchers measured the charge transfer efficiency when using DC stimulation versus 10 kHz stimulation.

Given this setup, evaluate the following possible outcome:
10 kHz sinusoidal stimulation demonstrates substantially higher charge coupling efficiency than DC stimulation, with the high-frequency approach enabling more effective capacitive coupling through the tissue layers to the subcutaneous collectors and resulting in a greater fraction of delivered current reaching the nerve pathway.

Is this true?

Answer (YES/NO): NO